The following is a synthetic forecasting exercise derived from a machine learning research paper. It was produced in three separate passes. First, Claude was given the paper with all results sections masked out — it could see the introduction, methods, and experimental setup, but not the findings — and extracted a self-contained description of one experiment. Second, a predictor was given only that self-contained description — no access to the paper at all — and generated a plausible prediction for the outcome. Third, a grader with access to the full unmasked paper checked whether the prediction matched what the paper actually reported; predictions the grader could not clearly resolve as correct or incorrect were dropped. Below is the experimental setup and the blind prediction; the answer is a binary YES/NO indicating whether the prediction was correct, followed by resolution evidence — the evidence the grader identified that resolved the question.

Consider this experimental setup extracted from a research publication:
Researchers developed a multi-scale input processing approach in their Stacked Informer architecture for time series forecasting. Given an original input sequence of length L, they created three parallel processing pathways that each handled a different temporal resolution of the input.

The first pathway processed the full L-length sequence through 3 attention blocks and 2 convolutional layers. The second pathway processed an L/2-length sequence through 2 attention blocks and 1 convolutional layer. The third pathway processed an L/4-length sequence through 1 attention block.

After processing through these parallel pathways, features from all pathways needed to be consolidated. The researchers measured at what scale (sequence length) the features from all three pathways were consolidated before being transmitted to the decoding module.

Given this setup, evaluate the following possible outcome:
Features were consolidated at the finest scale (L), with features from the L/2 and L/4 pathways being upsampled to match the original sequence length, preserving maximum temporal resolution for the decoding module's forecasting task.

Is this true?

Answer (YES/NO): NO